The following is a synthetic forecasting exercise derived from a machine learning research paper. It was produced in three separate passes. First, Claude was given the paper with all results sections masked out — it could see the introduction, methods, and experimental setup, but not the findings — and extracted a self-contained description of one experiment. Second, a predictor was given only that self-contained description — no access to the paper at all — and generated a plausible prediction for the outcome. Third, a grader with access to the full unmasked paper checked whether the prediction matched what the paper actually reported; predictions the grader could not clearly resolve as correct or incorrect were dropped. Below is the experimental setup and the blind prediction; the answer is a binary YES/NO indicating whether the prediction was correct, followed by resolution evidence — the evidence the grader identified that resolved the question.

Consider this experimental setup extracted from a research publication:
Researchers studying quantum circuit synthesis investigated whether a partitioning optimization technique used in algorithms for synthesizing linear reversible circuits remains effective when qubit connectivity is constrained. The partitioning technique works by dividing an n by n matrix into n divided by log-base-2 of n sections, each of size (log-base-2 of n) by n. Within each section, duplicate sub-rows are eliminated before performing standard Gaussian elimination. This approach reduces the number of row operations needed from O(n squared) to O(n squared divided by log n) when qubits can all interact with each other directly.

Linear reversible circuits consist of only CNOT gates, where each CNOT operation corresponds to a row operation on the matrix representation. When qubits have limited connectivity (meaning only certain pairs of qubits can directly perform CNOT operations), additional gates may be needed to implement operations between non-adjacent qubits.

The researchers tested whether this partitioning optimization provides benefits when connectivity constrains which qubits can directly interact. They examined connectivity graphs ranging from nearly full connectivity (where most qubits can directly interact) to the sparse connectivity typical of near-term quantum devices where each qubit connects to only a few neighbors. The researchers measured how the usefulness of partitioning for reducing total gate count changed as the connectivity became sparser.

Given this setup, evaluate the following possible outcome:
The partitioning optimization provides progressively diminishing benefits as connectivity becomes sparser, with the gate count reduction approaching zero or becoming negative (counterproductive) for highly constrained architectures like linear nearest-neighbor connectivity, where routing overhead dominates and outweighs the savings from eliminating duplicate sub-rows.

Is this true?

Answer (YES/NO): YES